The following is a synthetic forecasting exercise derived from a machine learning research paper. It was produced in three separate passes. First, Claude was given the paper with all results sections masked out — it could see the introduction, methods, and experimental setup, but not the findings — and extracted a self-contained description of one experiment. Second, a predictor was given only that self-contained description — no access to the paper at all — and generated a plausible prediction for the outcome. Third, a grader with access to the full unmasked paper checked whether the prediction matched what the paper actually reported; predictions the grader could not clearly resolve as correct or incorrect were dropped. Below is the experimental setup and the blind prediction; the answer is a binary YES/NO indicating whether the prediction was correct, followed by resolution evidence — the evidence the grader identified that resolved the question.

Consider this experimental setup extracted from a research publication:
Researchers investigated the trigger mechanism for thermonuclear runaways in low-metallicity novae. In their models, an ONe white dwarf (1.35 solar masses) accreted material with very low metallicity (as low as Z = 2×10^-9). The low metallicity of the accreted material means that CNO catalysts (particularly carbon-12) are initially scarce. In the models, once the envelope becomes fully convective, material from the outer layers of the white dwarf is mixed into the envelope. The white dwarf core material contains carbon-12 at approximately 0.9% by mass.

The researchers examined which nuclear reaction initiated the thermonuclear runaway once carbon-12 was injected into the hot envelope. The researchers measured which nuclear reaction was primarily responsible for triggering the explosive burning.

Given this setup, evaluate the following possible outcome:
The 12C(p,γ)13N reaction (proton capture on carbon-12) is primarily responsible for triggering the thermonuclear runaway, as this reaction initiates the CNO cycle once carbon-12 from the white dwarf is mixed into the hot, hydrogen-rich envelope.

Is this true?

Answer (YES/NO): YES